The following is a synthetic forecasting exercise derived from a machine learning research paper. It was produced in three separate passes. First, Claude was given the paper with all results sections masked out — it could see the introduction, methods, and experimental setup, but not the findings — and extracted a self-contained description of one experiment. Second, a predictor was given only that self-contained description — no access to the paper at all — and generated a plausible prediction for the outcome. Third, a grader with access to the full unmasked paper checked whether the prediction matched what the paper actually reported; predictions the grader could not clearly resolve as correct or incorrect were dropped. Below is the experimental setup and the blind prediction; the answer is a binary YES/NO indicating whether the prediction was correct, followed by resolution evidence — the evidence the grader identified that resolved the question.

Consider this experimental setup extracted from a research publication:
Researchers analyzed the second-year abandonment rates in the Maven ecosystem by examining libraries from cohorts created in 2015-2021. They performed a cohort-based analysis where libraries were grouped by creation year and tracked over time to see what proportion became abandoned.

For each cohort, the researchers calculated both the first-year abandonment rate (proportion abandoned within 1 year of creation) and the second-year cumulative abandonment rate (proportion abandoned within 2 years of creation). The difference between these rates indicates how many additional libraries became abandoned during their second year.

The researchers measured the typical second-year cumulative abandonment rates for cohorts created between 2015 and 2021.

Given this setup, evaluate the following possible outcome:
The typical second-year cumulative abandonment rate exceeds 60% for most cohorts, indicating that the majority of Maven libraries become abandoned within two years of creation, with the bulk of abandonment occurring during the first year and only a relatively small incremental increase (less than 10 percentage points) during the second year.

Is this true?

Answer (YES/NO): NO